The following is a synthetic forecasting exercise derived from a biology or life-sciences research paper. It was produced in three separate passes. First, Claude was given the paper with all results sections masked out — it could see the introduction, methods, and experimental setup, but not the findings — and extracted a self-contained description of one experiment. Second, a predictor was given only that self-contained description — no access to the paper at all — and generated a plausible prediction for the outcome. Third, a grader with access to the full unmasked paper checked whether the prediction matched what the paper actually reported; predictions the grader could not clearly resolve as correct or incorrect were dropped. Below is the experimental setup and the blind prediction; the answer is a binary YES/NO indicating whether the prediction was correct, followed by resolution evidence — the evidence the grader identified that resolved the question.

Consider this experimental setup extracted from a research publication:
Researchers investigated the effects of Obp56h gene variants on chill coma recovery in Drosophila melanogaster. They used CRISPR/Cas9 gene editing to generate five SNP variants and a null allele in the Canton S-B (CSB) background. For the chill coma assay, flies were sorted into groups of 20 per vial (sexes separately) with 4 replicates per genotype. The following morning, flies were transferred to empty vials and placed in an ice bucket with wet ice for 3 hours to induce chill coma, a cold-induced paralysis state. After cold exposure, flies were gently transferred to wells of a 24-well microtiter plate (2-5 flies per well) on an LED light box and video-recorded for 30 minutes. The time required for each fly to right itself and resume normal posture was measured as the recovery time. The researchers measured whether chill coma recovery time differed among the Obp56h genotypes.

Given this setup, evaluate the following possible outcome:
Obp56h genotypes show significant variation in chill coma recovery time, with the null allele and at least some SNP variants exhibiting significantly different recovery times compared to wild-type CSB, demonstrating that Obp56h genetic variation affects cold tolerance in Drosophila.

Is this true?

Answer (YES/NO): YES